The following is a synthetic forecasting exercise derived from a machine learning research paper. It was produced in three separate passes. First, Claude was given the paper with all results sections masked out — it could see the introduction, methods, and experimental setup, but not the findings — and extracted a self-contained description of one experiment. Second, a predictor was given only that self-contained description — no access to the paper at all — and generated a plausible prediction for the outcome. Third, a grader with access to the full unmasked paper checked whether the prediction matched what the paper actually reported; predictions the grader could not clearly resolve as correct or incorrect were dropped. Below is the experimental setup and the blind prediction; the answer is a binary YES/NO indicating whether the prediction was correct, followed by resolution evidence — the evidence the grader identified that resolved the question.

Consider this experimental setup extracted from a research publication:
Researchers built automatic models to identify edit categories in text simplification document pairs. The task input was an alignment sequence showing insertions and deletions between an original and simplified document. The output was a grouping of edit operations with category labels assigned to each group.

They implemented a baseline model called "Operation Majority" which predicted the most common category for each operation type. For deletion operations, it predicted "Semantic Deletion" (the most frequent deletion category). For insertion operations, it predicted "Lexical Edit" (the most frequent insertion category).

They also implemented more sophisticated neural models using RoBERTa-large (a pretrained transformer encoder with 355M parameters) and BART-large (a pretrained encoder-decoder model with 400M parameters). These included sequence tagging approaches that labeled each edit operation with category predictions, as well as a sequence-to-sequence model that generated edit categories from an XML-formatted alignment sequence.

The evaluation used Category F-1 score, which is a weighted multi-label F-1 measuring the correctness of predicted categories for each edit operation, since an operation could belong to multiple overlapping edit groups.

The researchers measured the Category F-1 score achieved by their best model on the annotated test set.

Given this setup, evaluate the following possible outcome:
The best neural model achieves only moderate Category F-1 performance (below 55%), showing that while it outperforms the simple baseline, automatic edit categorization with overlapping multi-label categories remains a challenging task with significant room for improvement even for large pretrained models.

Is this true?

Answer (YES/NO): NO